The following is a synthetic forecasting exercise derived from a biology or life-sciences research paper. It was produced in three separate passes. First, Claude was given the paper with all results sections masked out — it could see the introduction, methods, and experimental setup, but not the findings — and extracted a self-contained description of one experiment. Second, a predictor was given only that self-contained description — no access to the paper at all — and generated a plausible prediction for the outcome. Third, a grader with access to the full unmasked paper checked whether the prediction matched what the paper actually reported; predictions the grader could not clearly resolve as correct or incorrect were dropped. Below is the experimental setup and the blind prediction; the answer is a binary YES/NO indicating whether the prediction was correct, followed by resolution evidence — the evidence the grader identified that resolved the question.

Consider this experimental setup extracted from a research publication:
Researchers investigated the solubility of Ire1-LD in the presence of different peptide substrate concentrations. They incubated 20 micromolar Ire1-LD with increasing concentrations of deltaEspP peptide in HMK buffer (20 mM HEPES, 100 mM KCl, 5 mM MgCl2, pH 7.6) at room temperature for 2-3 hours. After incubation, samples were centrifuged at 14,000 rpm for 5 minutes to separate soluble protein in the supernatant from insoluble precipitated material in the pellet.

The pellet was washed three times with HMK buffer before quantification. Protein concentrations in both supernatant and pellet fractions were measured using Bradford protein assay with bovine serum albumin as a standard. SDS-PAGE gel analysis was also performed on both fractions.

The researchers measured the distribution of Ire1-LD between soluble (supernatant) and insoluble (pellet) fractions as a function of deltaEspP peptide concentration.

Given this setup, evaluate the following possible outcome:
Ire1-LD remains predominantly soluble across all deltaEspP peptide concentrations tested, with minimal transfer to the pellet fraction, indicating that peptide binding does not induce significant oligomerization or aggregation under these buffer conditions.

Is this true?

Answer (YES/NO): NO